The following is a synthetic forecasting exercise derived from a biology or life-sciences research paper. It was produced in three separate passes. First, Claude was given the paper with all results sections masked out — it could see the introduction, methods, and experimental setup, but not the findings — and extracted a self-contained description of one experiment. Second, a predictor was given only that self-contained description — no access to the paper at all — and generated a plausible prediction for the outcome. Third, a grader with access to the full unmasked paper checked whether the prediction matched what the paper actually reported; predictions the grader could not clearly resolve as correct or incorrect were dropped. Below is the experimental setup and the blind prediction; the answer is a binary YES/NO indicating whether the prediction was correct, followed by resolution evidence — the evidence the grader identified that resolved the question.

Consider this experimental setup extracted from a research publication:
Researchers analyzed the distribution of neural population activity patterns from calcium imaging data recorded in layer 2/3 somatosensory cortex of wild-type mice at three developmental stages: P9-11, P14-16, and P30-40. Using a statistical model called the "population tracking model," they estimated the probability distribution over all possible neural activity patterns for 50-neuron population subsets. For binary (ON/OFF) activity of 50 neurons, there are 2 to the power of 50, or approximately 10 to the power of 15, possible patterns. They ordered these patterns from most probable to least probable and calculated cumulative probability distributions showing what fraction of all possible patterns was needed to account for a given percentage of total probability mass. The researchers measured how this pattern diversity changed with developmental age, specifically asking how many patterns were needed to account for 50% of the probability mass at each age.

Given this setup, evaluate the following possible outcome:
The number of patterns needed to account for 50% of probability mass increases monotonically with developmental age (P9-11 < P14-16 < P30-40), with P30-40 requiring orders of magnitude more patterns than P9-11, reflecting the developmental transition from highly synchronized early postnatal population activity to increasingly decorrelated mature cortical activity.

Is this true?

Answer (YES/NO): NO